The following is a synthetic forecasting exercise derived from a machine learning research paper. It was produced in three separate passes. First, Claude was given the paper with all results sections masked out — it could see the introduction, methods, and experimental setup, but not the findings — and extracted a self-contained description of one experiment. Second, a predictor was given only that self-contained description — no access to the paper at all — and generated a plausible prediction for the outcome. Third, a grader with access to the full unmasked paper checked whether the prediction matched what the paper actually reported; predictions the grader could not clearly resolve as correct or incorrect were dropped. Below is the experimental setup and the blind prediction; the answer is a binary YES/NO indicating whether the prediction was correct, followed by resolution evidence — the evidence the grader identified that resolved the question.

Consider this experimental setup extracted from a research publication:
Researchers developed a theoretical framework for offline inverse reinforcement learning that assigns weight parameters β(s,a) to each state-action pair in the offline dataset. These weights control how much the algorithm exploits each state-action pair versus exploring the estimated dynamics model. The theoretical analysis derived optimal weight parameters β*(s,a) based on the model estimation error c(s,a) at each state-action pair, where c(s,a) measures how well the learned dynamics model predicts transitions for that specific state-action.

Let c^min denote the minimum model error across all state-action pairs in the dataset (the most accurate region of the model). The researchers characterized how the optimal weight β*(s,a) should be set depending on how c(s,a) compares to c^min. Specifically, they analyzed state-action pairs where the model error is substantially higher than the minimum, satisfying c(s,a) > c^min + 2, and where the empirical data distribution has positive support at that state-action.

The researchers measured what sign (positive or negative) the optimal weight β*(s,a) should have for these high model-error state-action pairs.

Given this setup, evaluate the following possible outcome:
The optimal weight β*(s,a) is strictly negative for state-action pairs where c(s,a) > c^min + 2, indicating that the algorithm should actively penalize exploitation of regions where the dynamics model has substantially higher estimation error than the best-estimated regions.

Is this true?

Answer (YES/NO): NO